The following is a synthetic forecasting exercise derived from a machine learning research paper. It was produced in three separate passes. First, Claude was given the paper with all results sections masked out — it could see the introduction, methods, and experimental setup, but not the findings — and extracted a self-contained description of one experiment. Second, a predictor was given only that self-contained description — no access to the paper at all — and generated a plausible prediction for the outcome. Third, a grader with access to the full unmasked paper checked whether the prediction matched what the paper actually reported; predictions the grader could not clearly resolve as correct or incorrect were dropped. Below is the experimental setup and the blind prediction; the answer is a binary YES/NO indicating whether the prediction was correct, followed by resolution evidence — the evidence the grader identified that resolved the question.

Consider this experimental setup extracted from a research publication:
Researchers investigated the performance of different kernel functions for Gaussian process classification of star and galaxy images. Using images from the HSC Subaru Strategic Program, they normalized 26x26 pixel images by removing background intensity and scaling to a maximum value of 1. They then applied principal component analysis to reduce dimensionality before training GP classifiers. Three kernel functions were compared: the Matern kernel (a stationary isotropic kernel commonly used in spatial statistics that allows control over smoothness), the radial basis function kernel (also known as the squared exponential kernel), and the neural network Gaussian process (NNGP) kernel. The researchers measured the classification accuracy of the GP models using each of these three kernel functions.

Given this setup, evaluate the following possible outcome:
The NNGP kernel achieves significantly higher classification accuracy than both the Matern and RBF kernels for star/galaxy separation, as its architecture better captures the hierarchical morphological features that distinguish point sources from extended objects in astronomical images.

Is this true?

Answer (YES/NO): NO